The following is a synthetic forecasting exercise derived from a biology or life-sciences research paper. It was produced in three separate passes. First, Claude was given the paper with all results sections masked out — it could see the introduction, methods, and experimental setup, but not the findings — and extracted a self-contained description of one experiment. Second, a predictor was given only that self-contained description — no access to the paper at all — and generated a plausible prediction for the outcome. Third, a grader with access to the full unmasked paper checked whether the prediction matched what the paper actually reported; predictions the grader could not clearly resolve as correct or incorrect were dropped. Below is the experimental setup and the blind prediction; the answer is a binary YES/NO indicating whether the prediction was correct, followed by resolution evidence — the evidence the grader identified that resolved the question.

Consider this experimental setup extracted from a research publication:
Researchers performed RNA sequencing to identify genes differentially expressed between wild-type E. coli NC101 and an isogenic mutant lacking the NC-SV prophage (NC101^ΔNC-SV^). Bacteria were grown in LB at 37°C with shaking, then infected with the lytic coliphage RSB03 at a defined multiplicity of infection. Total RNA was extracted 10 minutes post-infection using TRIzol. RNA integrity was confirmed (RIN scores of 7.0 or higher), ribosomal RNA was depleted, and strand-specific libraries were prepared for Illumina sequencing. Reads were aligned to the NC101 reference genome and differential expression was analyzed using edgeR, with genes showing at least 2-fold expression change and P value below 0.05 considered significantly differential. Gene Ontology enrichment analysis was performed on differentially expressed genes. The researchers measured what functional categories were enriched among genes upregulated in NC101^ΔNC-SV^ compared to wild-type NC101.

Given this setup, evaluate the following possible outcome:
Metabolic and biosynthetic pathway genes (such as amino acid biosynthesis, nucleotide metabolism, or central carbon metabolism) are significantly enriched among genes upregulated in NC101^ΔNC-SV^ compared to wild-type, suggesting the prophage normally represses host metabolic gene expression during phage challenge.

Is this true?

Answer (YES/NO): NO